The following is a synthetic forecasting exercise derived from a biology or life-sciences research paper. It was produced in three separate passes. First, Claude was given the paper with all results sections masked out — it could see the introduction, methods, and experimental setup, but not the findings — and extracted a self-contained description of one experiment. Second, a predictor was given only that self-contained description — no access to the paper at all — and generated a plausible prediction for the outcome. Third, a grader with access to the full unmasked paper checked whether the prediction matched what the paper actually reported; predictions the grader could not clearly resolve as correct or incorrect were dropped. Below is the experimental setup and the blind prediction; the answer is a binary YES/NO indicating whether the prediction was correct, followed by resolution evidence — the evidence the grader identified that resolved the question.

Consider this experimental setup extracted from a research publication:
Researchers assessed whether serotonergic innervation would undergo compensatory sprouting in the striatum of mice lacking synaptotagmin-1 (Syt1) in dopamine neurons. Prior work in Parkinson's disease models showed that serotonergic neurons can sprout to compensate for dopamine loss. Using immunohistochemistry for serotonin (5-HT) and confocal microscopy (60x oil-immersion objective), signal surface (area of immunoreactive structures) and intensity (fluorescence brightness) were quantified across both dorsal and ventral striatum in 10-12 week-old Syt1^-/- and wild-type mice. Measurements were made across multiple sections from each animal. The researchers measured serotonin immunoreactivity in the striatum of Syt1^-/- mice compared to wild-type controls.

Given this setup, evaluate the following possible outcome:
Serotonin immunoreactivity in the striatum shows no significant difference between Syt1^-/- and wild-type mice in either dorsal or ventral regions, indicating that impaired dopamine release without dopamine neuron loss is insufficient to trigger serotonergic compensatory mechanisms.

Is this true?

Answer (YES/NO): NO